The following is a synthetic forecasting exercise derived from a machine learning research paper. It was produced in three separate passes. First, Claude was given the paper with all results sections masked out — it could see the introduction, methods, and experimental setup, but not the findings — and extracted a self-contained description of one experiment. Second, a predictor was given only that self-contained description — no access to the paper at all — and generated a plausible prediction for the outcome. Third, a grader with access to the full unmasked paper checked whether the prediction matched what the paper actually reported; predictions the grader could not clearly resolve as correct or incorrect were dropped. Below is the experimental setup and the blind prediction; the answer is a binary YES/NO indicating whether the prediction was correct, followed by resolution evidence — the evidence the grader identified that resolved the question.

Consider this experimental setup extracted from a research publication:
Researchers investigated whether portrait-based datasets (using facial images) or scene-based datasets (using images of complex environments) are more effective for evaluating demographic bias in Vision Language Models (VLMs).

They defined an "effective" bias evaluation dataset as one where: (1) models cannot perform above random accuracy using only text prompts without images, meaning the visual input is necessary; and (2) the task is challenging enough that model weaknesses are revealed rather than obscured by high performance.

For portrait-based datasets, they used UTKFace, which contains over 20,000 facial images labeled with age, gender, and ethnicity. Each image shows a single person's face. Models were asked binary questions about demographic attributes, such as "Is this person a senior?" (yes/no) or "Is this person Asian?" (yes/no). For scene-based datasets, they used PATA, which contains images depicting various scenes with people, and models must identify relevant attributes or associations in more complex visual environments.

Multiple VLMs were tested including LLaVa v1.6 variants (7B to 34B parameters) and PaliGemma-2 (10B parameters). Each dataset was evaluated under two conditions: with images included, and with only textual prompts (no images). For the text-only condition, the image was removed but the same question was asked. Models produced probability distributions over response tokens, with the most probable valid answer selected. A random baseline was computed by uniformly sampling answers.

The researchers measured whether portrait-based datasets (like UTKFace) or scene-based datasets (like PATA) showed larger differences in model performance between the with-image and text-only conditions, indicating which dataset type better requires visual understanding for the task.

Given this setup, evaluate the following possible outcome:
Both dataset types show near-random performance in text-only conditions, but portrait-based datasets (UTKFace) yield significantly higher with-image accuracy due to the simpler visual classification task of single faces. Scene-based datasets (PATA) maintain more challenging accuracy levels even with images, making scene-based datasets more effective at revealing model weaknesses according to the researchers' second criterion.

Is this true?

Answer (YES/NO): NO